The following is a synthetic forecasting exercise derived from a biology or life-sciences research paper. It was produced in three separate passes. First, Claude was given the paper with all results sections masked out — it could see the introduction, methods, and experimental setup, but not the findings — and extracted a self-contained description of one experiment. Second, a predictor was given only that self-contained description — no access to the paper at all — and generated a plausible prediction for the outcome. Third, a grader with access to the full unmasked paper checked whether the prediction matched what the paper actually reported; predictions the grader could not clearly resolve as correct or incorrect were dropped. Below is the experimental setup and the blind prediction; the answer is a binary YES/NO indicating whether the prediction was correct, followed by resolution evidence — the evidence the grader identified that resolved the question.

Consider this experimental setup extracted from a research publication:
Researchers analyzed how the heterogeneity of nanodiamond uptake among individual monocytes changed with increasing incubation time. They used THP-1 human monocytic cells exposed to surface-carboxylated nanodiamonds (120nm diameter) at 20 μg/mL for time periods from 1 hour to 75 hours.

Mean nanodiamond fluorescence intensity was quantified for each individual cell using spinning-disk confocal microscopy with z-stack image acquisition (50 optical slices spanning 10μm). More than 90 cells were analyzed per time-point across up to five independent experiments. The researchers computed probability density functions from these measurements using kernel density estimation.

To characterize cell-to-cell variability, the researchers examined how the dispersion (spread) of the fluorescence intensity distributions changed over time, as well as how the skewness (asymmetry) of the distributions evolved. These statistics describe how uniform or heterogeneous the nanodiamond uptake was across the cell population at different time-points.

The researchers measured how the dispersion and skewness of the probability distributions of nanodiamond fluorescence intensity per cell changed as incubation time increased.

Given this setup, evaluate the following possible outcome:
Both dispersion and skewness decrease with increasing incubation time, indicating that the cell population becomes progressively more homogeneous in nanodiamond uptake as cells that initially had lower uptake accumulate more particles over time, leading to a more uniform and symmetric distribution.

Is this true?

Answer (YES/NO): NO